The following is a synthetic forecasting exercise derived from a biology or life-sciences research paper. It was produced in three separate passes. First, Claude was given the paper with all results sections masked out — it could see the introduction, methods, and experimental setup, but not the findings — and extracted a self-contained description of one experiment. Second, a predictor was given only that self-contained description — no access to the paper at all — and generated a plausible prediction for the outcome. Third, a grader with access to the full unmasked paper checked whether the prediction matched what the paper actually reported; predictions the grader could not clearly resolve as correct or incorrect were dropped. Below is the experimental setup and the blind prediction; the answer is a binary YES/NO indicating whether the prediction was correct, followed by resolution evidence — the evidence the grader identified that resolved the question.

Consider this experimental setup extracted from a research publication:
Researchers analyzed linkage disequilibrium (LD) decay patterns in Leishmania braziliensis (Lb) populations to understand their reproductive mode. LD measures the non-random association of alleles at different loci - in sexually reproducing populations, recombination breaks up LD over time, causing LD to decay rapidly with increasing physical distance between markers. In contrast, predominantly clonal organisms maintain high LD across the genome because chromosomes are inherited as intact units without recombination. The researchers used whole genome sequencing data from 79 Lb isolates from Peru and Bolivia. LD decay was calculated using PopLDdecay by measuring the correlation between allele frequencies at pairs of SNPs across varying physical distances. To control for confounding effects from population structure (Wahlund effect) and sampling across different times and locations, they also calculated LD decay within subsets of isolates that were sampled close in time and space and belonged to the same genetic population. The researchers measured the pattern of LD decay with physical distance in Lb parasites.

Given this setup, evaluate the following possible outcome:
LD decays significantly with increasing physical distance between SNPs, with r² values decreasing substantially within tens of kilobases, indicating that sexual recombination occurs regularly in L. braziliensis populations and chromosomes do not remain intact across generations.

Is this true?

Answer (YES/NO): NO